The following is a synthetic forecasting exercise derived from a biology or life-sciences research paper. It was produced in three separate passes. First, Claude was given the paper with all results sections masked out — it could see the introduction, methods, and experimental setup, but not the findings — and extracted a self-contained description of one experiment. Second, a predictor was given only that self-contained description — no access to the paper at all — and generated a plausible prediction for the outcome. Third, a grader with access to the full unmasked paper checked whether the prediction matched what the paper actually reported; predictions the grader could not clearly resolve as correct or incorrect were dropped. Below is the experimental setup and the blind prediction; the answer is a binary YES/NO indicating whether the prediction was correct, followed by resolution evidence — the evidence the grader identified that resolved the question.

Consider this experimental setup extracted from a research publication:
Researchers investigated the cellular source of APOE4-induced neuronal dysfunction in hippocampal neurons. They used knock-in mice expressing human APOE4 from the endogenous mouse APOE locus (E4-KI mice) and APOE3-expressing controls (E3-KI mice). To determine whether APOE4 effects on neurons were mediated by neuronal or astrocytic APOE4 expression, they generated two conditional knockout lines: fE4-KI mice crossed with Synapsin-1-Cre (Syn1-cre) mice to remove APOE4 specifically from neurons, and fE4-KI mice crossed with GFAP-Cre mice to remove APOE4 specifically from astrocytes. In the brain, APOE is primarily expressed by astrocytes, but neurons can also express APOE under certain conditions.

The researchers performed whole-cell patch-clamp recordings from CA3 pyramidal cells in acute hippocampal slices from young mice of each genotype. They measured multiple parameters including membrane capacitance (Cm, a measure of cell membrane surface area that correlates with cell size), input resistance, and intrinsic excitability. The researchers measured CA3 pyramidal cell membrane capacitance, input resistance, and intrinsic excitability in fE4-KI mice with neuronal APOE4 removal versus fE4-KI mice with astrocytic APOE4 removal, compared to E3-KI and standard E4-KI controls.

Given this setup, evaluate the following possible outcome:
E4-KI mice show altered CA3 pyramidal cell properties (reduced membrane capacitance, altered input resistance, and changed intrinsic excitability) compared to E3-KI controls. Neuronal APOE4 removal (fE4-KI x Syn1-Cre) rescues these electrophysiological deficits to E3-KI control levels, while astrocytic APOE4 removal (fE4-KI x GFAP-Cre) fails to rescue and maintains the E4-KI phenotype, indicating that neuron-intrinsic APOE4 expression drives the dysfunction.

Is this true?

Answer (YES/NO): YES